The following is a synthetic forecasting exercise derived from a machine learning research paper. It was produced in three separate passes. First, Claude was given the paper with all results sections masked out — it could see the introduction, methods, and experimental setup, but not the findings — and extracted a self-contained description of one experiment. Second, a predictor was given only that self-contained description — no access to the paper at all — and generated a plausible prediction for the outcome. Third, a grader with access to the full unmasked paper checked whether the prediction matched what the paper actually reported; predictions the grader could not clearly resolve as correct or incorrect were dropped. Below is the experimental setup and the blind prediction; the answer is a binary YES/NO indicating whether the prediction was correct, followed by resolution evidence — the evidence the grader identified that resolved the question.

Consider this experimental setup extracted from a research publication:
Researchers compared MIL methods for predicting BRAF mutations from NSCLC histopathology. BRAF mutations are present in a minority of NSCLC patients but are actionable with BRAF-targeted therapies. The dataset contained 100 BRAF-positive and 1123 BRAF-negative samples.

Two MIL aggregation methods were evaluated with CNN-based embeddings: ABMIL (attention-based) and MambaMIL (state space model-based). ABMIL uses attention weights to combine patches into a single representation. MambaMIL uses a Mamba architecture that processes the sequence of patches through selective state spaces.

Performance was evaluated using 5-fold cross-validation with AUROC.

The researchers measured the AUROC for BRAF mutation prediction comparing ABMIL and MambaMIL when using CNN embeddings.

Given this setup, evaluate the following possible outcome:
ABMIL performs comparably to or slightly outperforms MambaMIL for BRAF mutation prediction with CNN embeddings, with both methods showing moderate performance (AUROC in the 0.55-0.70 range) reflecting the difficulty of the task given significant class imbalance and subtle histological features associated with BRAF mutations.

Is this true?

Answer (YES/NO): NO